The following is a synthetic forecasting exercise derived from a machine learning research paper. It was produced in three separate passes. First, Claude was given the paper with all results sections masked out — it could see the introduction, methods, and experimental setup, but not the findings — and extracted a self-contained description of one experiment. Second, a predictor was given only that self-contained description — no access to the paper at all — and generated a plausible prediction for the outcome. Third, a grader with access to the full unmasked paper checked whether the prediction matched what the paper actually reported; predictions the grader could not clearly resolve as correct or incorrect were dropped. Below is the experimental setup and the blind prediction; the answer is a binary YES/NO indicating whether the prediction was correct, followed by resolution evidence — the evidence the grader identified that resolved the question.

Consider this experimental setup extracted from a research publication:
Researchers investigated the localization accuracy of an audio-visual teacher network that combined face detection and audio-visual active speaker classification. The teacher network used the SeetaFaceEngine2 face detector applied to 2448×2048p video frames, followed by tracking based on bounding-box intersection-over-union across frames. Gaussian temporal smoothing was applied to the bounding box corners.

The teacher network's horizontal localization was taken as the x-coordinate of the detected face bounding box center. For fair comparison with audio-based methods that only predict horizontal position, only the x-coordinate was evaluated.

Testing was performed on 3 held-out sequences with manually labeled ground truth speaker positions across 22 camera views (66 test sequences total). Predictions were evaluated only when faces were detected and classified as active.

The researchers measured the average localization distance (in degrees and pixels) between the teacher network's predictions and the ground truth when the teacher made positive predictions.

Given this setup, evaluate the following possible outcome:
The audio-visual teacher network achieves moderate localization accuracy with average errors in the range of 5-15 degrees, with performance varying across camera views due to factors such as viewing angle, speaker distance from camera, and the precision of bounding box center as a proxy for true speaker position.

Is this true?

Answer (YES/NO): NO